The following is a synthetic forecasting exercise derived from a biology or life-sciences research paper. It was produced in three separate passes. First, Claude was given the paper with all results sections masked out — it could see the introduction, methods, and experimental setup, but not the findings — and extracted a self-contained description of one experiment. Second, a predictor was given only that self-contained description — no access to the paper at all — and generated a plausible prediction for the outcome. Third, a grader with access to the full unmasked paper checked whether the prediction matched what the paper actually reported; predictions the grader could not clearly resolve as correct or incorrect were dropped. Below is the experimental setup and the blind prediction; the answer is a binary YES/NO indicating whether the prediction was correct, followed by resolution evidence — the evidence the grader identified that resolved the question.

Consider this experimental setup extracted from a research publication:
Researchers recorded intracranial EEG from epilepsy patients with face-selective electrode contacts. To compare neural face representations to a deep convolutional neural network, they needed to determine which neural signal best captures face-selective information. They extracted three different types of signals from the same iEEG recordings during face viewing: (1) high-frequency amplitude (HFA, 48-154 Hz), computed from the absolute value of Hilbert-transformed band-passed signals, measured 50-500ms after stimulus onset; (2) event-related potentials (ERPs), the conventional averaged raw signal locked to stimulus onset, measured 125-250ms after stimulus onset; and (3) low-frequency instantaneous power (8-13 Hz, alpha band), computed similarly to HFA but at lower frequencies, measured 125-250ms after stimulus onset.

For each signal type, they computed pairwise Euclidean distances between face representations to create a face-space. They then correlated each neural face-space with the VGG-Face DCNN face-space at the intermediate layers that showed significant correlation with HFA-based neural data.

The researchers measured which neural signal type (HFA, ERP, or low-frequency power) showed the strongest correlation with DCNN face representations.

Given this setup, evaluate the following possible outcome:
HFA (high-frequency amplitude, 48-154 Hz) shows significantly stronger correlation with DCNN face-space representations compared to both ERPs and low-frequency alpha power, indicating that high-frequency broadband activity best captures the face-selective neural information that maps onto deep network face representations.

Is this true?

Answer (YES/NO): YES